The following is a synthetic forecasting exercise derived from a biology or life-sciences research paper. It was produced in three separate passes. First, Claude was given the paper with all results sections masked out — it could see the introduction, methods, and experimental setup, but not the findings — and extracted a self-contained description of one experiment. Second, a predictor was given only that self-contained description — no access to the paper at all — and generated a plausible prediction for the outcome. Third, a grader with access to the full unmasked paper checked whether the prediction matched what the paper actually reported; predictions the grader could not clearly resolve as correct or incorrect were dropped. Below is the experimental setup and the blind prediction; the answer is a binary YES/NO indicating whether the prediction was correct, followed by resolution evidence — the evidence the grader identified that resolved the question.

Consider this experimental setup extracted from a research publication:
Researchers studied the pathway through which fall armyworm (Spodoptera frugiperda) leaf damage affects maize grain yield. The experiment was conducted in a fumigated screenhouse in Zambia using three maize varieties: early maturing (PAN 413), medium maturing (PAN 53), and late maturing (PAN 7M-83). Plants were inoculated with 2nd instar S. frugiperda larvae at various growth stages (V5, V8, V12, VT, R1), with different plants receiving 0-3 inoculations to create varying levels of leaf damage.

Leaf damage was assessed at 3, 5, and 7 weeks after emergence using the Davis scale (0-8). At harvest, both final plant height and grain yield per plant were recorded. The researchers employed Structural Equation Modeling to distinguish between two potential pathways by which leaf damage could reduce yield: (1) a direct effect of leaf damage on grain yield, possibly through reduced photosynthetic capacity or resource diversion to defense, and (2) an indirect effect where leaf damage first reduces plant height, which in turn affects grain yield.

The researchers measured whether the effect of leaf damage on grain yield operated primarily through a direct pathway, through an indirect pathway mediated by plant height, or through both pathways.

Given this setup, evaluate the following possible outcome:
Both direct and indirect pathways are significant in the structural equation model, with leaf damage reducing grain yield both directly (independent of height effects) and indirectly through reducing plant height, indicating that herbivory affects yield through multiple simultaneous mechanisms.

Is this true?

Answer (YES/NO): NO